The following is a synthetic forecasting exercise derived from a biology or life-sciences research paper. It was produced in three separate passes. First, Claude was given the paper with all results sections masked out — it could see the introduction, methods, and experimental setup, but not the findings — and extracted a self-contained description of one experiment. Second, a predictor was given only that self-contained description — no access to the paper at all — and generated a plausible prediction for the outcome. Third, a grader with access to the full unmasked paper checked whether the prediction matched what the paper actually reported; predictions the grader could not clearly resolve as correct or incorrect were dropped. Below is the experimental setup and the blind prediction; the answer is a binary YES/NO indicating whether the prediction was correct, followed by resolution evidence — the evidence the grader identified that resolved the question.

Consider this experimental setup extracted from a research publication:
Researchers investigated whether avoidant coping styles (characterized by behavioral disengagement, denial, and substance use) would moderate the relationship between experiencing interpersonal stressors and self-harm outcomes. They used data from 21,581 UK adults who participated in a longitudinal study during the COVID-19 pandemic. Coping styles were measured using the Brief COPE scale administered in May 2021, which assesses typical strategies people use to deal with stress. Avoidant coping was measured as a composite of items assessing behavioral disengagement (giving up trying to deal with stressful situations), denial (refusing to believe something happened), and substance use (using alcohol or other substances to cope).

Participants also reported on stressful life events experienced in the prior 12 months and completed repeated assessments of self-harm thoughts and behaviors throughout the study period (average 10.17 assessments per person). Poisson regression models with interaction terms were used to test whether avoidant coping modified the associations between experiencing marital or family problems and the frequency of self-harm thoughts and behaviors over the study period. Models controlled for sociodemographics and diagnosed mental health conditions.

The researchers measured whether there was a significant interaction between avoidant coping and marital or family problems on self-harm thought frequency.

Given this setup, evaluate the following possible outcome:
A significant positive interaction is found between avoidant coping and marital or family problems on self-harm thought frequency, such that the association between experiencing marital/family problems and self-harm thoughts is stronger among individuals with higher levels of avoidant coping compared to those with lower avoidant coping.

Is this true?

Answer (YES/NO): NO